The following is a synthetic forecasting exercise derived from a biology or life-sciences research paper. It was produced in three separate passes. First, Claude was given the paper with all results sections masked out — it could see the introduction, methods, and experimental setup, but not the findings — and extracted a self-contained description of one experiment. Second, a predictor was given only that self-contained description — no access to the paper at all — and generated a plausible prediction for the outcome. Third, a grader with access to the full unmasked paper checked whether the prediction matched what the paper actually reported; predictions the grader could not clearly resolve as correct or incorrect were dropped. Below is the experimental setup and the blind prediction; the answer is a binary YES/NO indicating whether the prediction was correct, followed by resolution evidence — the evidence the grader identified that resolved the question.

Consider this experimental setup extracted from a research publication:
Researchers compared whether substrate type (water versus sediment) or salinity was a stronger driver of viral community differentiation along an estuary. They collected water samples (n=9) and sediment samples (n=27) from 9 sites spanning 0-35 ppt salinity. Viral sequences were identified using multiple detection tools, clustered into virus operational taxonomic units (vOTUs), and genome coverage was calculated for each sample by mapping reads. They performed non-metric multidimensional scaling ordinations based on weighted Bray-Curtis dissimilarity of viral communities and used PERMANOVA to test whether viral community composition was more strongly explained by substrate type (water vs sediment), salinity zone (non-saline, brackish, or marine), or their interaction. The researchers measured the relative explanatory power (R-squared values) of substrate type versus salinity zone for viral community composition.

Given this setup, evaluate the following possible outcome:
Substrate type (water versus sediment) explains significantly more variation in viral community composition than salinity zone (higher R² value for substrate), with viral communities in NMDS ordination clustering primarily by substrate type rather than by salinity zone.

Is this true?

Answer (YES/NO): NO